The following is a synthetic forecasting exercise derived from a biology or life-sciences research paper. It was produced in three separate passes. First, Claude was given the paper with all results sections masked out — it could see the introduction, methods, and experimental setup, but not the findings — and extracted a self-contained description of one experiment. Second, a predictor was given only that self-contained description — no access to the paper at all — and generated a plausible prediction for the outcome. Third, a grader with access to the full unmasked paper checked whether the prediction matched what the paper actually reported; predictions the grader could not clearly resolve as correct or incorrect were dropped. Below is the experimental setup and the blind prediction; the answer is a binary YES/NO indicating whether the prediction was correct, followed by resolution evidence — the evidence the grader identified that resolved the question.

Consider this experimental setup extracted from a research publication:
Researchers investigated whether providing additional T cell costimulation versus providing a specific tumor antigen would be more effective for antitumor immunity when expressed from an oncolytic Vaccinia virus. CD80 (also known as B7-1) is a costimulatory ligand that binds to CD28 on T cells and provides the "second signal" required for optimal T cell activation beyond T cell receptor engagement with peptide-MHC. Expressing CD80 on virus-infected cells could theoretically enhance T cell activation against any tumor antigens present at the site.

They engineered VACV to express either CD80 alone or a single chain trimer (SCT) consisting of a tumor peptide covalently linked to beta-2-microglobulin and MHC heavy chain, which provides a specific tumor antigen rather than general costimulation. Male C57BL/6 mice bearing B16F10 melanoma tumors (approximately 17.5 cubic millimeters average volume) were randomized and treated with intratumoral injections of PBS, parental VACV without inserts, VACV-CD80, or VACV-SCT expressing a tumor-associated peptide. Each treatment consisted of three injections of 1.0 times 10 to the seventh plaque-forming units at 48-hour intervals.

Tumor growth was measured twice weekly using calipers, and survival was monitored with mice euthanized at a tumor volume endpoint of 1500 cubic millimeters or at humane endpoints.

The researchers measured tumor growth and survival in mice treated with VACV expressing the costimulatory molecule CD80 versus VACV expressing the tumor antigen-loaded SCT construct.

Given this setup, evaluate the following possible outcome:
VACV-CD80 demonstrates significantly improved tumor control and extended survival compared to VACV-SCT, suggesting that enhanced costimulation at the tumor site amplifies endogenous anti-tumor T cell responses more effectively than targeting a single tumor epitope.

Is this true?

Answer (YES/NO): YES